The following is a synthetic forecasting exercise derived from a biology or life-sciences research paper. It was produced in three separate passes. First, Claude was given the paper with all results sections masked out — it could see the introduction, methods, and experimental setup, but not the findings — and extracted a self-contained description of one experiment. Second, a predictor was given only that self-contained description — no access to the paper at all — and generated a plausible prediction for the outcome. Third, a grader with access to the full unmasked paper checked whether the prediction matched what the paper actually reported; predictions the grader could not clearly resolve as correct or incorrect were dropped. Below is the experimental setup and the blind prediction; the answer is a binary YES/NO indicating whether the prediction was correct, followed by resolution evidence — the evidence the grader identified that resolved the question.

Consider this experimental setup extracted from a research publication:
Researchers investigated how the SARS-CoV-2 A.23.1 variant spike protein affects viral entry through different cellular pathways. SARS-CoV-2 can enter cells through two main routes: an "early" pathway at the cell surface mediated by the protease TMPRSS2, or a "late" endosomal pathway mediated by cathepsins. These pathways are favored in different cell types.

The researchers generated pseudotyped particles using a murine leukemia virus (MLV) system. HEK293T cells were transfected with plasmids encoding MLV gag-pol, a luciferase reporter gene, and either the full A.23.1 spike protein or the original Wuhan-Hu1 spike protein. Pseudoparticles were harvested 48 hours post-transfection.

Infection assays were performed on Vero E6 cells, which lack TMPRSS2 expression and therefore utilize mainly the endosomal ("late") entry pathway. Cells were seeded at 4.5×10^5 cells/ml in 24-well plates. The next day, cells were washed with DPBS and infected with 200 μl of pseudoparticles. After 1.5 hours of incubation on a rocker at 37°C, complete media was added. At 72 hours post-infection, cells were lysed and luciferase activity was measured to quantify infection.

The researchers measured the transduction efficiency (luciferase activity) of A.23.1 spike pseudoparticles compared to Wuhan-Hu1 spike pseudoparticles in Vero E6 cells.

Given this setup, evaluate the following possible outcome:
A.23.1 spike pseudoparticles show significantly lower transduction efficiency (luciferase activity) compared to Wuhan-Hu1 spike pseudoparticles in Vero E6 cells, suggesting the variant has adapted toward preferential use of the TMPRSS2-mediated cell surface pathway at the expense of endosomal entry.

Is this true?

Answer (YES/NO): YES